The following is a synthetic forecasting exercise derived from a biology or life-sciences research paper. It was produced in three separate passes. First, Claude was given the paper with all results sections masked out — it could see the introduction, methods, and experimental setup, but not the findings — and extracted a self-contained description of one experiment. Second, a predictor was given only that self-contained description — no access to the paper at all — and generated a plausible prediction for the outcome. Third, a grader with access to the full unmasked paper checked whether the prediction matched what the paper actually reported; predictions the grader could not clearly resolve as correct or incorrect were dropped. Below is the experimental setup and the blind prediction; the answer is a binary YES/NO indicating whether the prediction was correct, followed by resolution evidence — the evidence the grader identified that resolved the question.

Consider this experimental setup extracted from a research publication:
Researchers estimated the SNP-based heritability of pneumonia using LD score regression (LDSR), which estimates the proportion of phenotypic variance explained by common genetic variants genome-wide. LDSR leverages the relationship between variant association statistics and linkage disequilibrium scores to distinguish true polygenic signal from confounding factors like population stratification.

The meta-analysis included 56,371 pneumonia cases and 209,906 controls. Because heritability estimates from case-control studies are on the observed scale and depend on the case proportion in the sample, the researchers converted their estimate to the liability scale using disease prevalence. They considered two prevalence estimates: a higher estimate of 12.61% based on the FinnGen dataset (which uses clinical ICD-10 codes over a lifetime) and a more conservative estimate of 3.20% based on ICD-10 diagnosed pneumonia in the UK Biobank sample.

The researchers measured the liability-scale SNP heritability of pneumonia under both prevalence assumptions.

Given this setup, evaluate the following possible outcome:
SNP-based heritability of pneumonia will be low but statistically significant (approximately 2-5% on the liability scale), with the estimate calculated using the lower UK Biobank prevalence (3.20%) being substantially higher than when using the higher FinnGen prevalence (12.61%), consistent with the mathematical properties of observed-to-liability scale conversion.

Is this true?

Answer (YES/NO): NO